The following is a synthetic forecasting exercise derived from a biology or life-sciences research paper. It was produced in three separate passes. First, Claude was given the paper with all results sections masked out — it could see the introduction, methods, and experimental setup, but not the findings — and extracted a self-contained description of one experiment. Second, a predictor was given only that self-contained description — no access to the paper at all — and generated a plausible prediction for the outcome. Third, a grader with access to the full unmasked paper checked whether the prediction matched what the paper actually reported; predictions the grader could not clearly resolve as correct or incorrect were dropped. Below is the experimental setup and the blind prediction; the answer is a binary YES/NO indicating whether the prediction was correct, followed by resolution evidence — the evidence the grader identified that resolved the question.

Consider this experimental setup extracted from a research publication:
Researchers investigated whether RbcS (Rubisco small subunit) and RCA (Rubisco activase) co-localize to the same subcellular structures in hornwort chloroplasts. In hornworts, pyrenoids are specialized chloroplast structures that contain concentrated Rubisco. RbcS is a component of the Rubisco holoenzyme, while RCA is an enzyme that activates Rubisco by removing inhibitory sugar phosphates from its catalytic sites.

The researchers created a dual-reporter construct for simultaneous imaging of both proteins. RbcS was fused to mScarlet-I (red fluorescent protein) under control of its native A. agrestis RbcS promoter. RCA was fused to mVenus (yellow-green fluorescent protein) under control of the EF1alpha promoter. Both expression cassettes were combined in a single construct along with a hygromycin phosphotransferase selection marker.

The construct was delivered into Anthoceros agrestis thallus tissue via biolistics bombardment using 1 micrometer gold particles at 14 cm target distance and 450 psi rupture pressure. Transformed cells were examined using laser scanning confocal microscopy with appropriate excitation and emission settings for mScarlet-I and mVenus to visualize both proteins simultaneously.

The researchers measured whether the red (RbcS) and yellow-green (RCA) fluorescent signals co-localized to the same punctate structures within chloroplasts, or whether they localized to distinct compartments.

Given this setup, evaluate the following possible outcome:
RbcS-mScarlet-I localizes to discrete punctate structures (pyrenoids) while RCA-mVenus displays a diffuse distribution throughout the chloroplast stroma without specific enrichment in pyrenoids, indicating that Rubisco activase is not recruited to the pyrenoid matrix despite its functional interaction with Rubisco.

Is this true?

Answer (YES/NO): NO